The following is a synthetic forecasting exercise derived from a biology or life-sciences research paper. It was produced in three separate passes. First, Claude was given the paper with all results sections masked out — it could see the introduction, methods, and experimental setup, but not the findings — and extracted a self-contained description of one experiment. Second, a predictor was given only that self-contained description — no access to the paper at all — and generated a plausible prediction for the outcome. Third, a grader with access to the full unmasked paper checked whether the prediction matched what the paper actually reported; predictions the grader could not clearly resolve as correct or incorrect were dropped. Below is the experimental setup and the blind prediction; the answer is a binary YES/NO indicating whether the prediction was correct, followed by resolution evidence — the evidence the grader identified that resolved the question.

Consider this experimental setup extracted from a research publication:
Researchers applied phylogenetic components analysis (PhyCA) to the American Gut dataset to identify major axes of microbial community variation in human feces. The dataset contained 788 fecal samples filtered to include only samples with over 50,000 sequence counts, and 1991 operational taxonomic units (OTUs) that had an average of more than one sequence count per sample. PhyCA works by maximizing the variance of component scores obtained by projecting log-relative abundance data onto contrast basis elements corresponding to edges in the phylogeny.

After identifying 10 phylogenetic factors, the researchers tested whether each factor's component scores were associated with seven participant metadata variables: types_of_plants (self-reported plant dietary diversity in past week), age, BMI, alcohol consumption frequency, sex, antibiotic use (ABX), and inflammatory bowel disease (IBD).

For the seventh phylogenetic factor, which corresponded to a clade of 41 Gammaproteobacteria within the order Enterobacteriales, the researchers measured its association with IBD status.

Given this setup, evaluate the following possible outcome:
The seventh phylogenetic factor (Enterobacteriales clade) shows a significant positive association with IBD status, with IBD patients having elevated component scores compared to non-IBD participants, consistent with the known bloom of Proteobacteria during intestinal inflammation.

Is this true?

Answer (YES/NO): NO